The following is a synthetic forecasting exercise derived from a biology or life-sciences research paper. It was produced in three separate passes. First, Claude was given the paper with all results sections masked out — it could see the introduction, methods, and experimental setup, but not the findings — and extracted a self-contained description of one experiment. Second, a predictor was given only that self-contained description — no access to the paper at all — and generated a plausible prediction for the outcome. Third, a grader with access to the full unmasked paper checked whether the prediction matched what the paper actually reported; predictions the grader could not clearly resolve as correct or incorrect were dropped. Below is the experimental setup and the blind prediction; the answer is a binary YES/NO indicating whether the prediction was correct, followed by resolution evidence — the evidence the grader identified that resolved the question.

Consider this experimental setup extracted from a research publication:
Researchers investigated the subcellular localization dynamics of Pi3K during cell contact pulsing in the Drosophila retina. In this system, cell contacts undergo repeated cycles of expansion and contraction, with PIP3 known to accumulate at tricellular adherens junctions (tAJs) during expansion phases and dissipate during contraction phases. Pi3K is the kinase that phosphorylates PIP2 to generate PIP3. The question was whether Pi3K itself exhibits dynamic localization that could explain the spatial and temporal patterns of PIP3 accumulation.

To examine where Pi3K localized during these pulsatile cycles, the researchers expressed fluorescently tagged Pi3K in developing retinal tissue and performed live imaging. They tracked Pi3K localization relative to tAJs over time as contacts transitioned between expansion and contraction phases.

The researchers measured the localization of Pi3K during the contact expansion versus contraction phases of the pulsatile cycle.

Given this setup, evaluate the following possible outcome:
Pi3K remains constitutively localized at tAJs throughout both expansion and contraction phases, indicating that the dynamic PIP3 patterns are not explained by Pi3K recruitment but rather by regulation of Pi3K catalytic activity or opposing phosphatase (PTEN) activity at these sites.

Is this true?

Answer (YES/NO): NO